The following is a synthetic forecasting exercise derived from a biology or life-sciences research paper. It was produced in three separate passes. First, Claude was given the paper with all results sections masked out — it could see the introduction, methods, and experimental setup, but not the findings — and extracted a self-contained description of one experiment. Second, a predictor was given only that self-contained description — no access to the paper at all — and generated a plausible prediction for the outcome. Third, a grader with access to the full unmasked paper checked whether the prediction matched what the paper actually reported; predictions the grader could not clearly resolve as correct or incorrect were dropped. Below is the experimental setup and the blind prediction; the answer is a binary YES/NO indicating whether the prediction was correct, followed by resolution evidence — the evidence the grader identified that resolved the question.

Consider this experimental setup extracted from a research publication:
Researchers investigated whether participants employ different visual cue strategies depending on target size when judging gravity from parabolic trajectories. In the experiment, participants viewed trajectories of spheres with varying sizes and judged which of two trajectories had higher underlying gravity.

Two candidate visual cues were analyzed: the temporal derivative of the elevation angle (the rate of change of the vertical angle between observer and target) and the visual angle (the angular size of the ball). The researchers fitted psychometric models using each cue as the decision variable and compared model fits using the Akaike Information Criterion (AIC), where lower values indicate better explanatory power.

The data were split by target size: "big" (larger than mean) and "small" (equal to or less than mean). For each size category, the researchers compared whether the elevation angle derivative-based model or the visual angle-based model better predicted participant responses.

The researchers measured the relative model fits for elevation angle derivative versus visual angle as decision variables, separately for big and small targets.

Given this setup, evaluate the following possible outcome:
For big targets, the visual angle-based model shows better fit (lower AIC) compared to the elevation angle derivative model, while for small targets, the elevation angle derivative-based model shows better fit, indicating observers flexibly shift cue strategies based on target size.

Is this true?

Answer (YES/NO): YES